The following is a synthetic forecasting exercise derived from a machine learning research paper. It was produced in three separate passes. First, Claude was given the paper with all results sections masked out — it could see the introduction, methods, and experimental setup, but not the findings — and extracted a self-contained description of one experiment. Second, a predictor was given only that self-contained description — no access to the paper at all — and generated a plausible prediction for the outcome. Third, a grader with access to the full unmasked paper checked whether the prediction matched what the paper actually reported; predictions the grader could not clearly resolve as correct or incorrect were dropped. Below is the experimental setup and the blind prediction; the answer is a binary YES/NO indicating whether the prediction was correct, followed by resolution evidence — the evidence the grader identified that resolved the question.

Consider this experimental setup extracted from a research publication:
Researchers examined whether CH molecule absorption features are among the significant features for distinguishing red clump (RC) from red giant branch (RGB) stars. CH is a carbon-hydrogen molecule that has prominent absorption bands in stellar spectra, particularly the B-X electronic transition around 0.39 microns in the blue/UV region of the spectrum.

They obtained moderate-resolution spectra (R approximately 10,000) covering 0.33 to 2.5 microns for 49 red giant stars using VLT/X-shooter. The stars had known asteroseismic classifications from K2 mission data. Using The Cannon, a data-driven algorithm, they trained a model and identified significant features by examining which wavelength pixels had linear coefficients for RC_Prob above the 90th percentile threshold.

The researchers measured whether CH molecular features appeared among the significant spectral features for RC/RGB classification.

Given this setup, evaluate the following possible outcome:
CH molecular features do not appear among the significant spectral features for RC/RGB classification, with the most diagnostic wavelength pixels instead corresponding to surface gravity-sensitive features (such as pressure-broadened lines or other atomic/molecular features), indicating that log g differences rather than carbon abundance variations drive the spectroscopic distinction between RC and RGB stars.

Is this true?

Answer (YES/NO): NO